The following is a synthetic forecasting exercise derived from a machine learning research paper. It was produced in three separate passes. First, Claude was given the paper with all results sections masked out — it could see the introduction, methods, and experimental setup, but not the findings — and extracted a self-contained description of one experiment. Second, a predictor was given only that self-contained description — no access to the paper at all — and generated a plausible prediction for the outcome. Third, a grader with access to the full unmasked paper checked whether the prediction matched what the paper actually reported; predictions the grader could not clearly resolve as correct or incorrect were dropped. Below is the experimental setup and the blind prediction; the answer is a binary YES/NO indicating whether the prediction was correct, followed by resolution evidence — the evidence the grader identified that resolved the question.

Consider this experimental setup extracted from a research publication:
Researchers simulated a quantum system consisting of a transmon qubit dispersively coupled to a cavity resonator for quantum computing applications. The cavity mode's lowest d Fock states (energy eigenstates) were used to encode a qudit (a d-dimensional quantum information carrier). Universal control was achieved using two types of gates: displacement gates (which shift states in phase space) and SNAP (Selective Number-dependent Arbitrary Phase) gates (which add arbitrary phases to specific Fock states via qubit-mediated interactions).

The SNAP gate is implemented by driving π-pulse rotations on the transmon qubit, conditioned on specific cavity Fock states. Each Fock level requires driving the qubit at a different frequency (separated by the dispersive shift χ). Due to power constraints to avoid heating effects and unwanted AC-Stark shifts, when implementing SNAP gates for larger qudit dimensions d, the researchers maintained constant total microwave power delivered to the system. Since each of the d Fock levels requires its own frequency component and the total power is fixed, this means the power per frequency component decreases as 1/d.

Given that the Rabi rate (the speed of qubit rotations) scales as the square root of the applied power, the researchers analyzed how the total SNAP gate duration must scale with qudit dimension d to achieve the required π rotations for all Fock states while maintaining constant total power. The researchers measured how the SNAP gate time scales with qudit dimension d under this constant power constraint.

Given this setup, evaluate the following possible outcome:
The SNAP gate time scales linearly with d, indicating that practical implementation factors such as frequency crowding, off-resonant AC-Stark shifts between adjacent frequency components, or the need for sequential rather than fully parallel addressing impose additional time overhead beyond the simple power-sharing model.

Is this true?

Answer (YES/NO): NO